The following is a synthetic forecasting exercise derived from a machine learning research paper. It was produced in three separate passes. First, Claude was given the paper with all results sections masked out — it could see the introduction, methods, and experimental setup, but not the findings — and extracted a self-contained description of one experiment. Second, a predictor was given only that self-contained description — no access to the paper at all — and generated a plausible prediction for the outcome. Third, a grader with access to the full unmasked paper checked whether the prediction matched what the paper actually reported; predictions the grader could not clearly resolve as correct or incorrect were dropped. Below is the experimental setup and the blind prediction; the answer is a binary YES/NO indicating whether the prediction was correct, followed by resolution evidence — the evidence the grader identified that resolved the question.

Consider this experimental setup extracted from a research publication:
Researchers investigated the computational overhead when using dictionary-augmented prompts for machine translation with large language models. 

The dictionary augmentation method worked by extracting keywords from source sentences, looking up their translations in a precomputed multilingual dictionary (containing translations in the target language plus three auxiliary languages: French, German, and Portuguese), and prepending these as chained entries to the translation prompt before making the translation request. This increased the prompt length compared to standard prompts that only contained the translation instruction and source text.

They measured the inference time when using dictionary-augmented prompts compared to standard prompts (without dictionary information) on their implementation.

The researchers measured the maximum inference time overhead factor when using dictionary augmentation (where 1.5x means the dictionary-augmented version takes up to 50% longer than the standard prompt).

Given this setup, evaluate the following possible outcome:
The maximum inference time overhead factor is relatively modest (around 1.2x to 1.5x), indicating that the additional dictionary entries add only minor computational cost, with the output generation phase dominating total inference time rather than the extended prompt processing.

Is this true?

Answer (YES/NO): NO